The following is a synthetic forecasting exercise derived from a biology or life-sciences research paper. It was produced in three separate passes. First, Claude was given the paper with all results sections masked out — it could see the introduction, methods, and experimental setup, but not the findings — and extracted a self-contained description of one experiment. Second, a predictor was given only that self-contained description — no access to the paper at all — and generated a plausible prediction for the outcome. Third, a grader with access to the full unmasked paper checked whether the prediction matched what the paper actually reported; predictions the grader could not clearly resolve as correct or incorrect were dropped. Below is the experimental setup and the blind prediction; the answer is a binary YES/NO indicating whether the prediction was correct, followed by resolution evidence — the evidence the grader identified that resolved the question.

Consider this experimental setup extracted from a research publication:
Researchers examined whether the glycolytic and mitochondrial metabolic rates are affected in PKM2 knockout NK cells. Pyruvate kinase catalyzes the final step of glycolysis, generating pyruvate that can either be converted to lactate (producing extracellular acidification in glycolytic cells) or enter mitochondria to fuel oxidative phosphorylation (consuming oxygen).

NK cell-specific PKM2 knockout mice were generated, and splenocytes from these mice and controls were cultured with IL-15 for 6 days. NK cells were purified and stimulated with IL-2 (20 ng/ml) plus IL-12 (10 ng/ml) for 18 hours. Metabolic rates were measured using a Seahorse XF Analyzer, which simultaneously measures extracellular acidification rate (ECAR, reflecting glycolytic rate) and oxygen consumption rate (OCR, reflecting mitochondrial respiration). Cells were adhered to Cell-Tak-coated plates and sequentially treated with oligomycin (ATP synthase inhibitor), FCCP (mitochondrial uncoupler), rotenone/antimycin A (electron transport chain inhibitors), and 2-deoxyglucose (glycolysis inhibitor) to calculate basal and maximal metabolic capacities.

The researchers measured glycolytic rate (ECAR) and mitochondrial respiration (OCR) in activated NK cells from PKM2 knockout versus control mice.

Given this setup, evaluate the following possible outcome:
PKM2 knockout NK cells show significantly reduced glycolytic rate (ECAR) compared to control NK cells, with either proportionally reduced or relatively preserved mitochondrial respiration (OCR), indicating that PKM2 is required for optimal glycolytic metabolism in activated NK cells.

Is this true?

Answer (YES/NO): NO